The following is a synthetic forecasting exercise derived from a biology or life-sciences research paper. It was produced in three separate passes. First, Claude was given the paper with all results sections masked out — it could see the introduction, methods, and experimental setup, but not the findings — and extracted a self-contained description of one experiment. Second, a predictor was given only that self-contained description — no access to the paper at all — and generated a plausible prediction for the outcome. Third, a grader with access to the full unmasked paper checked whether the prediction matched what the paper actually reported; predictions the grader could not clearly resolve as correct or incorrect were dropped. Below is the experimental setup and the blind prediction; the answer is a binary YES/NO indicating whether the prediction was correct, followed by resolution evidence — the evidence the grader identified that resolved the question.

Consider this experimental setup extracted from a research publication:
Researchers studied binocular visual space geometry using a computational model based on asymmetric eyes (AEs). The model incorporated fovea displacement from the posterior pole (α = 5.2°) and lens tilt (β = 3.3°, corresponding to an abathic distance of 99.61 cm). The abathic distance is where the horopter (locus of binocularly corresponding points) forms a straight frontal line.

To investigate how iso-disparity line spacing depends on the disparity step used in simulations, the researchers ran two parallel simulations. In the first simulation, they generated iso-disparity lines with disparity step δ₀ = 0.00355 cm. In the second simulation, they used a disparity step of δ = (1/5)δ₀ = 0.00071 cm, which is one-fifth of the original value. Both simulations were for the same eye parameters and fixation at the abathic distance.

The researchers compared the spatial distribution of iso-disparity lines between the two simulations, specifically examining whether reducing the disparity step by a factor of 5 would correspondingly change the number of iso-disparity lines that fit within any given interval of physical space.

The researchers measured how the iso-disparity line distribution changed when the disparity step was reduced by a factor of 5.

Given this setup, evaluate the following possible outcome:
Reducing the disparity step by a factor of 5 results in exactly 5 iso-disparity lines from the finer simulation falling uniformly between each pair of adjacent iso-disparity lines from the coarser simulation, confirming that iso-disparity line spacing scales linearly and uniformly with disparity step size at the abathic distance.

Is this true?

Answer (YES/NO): YES